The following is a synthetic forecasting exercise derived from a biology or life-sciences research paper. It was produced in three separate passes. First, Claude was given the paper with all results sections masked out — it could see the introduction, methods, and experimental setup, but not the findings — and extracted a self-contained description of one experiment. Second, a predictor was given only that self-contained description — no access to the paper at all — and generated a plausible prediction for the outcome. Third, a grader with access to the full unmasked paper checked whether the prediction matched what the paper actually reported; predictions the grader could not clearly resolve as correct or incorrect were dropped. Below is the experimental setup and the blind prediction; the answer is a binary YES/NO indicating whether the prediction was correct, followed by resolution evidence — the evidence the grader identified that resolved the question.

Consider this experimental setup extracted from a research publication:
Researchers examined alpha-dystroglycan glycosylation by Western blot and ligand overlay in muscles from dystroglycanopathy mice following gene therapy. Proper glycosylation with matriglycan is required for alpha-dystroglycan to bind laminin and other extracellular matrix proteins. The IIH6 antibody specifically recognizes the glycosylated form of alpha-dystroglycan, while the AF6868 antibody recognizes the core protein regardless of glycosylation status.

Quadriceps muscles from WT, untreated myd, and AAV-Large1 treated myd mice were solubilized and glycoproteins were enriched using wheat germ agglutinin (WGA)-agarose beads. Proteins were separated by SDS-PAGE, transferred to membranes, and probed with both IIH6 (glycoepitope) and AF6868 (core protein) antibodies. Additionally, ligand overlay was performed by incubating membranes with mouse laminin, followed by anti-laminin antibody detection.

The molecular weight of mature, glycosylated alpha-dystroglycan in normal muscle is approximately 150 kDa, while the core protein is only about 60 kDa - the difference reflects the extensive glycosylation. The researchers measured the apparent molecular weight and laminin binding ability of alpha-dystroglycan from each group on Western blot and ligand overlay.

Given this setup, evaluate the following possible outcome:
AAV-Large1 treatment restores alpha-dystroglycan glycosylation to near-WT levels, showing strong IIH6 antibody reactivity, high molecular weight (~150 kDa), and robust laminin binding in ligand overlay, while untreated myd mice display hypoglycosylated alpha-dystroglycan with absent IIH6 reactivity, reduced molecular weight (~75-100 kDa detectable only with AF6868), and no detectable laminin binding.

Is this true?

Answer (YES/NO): NO